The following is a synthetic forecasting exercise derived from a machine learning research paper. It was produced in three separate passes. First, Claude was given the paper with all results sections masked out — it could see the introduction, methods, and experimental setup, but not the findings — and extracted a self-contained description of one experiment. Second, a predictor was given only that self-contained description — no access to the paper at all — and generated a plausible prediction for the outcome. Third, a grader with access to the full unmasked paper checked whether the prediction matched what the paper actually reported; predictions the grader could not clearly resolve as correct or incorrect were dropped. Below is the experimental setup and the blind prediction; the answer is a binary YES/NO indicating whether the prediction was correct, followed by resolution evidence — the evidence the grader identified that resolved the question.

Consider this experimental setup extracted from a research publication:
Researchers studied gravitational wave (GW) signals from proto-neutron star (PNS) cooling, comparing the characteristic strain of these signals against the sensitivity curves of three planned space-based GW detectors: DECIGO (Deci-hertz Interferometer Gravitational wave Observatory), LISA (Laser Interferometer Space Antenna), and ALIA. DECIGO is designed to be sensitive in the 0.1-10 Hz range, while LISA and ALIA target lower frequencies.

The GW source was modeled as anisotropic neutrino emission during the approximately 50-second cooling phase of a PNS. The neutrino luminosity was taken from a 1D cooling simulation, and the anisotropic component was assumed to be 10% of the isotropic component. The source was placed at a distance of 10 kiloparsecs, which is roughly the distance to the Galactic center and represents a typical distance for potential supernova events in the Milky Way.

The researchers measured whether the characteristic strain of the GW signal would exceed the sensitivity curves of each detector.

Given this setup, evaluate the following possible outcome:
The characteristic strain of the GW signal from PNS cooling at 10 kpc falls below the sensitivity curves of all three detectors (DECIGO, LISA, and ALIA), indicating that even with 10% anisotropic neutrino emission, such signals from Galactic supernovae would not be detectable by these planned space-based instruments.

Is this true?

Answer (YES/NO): NO